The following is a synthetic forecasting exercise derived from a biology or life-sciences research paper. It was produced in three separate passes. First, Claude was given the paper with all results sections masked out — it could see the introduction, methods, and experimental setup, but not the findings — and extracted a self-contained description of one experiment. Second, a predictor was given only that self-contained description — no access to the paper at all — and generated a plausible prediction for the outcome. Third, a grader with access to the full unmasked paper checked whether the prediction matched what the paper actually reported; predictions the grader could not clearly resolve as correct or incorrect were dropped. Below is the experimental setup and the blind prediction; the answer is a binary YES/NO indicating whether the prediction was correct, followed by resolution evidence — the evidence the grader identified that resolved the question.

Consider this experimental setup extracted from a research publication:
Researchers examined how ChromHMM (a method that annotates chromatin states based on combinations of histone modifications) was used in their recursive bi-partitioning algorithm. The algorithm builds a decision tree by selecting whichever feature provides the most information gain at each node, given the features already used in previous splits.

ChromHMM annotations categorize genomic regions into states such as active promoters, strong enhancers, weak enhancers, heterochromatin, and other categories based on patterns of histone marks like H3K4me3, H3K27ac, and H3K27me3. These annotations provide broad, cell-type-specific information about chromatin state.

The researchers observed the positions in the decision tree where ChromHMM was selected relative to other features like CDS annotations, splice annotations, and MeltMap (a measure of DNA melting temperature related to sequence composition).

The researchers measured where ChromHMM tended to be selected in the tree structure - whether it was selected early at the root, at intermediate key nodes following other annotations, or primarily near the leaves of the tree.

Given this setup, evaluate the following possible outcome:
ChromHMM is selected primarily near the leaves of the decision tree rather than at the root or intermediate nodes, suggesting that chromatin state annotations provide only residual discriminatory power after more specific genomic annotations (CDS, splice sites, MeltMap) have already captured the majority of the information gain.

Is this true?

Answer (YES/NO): NO